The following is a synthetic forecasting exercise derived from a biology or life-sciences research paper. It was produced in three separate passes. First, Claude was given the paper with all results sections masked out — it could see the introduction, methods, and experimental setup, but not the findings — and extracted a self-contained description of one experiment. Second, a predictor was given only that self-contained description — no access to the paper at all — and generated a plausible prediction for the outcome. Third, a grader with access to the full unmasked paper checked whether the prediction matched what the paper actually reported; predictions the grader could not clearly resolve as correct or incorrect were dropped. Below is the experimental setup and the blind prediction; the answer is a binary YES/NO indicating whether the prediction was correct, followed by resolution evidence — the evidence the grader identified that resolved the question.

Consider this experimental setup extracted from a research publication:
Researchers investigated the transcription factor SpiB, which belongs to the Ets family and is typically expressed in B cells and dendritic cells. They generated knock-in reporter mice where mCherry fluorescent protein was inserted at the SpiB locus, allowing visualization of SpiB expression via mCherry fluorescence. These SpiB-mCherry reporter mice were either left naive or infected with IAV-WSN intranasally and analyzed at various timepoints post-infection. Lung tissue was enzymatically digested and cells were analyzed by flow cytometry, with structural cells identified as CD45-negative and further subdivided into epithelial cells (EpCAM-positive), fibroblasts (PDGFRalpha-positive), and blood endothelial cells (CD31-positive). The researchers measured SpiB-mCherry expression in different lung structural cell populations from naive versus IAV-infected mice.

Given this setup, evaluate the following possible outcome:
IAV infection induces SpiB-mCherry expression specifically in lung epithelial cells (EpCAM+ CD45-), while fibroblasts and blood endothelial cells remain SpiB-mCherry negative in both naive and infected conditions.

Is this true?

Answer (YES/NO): NO